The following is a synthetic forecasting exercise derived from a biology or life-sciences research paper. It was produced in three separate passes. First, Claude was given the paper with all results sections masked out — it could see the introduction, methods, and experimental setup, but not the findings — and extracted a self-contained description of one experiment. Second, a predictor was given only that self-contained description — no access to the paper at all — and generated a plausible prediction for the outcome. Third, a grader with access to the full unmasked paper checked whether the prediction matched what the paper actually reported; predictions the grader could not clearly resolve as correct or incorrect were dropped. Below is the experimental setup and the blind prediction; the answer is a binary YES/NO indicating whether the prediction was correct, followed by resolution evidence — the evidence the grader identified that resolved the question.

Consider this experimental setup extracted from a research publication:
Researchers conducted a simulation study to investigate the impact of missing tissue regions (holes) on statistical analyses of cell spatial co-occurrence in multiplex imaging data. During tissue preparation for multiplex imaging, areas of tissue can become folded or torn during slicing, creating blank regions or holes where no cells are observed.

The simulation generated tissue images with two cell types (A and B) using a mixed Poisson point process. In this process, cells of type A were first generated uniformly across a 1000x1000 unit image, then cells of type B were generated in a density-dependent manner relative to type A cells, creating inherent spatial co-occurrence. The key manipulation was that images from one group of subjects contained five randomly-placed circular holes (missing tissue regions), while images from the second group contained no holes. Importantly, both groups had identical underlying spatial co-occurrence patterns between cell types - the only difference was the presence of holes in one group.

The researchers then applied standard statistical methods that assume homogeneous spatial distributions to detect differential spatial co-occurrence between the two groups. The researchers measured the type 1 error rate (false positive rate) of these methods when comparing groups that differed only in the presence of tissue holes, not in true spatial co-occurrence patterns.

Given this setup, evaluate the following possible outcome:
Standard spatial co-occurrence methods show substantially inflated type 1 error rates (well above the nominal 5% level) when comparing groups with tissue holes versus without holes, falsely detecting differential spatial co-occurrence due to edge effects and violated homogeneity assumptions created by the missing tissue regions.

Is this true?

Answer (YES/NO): YES